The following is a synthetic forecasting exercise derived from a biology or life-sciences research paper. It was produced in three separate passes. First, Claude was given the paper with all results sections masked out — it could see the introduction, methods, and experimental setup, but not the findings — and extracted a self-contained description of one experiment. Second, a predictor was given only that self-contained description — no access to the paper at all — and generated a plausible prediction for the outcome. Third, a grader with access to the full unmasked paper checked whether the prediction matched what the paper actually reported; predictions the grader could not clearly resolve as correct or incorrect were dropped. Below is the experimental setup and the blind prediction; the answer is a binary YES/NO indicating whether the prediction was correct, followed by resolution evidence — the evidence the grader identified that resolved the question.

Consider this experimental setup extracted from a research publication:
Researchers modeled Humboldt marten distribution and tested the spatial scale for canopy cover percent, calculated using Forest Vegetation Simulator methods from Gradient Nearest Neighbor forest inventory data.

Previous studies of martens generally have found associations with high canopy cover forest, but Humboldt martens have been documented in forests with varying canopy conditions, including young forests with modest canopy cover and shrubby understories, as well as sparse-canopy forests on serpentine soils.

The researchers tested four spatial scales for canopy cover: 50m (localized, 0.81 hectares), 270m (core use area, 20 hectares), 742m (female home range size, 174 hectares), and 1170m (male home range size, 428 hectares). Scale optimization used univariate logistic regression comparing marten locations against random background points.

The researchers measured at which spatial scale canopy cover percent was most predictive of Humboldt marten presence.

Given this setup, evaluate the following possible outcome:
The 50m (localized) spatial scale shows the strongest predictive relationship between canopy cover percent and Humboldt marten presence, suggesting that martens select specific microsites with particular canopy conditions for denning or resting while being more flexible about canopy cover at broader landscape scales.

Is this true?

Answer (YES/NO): NO